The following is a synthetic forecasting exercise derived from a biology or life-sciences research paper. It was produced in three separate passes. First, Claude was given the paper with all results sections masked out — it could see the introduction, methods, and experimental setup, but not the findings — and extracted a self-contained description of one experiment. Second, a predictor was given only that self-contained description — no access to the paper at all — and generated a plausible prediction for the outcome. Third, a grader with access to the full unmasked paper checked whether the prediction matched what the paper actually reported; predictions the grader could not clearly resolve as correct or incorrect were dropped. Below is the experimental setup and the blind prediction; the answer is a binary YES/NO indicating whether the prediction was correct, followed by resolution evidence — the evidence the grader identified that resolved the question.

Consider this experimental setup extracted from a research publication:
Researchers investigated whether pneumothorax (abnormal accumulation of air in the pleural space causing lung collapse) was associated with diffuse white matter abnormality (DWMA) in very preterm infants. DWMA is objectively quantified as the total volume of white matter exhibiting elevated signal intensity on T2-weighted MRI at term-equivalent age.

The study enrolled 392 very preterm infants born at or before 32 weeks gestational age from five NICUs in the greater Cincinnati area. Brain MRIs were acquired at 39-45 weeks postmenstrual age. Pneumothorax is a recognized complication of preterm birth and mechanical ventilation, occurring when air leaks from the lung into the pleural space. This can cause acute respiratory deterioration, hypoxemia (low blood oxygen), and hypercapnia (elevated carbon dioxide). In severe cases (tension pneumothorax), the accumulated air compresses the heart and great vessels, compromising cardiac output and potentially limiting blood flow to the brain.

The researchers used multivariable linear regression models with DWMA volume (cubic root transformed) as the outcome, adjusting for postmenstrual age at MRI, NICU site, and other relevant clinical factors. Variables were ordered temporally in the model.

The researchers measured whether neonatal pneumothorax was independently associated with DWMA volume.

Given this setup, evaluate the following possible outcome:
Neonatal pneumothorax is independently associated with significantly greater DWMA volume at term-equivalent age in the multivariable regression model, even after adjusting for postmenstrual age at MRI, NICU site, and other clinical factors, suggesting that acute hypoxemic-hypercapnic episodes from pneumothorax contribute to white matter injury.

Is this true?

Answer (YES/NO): YES